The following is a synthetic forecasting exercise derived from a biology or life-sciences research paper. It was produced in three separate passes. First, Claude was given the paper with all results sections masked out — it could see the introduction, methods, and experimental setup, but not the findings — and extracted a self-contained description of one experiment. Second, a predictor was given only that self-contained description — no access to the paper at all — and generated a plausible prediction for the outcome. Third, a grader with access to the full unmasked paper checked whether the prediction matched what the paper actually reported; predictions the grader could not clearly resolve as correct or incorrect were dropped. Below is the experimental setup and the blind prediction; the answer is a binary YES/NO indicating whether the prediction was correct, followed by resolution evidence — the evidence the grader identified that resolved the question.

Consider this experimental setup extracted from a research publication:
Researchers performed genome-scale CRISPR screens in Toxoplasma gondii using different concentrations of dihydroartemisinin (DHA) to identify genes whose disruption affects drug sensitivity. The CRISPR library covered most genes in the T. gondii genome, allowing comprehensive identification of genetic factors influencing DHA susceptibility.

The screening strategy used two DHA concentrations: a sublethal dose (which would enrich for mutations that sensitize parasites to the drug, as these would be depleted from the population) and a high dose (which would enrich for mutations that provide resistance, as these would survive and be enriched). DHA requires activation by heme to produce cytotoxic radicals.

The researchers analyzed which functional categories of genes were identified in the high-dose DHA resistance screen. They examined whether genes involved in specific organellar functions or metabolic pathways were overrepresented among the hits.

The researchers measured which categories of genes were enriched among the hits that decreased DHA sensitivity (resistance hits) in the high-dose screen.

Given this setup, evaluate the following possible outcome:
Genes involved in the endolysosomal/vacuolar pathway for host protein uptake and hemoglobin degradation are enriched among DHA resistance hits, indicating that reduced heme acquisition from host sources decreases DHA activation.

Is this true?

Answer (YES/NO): NO